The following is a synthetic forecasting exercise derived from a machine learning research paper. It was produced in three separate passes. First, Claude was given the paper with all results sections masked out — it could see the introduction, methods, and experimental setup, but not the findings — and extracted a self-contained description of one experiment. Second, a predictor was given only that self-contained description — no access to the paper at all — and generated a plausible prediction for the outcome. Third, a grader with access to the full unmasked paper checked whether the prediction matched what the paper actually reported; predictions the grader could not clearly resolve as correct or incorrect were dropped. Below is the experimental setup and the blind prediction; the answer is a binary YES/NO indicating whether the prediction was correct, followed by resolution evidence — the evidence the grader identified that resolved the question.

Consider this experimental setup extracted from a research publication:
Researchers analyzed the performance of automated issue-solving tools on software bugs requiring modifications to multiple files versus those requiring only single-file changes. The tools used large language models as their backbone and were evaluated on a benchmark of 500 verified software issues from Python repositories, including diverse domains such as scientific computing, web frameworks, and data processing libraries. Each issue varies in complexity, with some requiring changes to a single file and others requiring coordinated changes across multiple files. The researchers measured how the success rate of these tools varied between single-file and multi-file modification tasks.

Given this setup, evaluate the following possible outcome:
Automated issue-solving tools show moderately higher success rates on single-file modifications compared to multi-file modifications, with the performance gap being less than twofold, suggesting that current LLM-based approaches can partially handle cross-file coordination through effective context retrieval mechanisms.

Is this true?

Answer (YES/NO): NO